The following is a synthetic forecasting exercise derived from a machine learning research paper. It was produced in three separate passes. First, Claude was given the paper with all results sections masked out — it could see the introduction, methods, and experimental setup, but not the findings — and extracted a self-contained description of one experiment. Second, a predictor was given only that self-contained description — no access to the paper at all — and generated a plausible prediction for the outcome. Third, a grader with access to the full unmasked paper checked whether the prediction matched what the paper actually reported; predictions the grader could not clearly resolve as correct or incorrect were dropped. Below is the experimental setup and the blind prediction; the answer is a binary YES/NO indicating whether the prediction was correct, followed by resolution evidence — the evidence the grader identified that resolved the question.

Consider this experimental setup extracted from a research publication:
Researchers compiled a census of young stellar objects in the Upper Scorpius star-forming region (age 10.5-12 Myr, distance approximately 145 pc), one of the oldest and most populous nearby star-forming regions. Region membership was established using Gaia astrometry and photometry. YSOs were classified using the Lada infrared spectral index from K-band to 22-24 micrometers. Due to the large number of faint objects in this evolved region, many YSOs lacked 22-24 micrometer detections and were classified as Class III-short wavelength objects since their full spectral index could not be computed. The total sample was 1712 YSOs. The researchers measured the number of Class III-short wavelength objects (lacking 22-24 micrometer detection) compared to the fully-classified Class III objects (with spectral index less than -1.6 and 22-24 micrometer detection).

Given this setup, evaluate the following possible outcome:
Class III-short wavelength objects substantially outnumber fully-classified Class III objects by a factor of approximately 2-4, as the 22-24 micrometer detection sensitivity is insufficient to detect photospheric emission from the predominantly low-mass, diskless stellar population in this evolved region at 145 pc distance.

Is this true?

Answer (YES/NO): YES